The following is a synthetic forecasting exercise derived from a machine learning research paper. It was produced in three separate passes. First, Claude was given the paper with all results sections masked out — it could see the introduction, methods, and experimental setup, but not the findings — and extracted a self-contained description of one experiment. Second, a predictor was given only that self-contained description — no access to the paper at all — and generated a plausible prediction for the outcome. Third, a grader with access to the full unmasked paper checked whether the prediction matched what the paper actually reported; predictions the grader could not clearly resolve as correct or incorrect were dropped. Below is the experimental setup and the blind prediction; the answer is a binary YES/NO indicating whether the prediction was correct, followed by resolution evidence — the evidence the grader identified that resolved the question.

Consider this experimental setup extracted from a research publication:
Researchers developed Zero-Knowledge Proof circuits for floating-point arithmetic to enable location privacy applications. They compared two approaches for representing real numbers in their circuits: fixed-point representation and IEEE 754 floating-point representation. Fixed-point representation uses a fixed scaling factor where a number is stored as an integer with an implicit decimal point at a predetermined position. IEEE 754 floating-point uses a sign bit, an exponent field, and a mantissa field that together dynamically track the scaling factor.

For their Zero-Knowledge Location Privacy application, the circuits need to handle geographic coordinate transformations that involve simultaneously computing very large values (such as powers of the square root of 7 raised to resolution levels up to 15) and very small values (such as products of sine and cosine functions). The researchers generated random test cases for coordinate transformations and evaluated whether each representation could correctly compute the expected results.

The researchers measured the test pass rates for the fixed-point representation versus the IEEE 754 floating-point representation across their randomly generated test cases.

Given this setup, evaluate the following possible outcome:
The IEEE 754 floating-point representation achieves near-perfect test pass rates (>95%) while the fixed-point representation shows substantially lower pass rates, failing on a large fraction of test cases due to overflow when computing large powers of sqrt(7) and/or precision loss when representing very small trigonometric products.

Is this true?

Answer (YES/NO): NO